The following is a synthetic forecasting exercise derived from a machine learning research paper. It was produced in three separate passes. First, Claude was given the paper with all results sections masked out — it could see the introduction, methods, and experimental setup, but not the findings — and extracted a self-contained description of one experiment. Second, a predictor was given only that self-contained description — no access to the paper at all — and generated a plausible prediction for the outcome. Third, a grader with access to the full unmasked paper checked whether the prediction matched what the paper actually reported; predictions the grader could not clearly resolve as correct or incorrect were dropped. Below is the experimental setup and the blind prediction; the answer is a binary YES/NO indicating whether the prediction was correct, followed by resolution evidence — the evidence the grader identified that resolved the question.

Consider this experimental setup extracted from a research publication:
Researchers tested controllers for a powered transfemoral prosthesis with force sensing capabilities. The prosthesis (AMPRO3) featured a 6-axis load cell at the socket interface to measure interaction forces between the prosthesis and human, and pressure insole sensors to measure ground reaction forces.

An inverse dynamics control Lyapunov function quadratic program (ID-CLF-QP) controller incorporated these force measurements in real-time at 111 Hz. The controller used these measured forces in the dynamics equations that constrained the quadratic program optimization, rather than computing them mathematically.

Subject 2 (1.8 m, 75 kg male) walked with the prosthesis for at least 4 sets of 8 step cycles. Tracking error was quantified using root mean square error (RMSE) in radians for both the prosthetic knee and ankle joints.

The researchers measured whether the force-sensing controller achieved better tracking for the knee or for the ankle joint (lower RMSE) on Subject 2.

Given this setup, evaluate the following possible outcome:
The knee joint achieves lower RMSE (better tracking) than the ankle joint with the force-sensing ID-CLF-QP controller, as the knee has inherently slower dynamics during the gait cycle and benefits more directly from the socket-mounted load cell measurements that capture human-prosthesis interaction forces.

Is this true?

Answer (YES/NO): NO